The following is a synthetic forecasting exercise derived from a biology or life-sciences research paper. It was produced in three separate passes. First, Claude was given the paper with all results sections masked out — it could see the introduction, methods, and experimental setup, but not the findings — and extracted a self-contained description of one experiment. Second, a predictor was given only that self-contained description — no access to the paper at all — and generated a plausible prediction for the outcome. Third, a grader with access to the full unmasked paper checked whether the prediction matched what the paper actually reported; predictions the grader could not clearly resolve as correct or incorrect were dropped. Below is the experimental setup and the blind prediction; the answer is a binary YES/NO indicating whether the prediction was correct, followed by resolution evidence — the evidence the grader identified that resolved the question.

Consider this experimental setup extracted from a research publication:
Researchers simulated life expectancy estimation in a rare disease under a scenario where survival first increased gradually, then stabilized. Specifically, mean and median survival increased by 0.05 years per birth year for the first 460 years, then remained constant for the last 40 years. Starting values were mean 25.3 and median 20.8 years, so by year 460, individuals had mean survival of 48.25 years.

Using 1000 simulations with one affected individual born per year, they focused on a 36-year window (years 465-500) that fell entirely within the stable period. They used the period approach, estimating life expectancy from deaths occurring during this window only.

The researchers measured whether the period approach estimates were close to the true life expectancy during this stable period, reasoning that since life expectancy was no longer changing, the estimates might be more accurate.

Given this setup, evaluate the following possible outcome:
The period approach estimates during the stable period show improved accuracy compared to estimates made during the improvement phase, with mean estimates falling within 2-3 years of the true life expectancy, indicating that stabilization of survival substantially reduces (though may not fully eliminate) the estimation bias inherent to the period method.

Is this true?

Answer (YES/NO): NO